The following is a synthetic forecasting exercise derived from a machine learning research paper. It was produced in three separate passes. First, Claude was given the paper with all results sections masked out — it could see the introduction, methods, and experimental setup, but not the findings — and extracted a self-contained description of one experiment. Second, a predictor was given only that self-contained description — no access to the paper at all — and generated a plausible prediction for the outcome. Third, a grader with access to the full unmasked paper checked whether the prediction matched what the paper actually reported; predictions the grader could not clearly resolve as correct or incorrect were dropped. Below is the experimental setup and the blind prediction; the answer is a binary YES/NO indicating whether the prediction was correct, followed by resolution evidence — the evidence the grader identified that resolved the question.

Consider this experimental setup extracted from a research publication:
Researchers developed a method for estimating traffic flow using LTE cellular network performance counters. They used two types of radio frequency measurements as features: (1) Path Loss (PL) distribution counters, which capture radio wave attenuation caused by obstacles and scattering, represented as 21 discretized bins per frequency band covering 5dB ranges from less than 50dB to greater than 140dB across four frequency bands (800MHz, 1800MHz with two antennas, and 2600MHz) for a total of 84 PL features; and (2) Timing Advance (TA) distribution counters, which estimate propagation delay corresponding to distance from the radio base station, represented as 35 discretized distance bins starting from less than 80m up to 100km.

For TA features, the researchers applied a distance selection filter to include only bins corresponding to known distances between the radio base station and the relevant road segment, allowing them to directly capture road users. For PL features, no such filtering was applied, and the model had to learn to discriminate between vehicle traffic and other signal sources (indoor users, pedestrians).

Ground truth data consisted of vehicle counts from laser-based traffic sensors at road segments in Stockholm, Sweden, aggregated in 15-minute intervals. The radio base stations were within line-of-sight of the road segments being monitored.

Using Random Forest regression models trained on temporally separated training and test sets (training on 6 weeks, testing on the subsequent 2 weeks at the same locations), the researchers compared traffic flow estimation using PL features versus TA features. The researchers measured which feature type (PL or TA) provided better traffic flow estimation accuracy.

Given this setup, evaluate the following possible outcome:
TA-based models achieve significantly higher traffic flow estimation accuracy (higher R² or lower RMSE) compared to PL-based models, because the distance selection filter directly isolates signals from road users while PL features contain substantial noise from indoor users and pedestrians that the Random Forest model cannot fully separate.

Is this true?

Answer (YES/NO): NO